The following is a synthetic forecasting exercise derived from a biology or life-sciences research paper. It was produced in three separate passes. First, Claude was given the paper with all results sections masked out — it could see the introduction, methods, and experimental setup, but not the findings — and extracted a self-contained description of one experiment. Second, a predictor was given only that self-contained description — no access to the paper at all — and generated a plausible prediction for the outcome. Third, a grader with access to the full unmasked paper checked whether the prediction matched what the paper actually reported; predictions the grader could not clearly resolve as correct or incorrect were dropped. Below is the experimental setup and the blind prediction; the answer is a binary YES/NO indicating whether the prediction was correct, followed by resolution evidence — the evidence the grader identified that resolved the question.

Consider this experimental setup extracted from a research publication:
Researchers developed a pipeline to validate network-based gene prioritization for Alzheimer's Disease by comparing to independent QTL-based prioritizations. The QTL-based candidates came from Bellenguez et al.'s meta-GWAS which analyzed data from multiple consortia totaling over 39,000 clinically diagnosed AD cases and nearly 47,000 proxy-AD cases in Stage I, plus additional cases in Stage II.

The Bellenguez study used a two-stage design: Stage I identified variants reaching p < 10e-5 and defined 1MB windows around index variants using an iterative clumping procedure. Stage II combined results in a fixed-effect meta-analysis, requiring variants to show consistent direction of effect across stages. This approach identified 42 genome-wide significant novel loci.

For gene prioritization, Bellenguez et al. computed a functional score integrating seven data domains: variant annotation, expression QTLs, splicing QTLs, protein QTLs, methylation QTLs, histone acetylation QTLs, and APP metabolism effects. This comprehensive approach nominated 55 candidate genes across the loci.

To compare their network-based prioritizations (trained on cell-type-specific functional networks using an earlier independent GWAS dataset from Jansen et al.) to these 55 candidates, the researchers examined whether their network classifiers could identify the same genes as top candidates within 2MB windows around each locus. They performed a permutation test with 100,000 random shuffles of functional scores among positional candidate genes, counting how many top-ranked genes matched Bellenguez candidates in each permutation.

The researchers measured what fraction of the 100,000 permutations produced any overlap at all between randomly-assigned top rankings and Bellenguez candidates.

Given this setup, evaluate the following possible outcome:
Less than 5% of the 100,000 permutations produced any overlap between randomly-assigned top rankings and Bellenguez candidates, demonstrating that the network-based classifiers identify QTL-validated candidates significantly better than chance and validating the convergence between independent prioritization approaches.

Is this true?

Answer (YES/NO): YES